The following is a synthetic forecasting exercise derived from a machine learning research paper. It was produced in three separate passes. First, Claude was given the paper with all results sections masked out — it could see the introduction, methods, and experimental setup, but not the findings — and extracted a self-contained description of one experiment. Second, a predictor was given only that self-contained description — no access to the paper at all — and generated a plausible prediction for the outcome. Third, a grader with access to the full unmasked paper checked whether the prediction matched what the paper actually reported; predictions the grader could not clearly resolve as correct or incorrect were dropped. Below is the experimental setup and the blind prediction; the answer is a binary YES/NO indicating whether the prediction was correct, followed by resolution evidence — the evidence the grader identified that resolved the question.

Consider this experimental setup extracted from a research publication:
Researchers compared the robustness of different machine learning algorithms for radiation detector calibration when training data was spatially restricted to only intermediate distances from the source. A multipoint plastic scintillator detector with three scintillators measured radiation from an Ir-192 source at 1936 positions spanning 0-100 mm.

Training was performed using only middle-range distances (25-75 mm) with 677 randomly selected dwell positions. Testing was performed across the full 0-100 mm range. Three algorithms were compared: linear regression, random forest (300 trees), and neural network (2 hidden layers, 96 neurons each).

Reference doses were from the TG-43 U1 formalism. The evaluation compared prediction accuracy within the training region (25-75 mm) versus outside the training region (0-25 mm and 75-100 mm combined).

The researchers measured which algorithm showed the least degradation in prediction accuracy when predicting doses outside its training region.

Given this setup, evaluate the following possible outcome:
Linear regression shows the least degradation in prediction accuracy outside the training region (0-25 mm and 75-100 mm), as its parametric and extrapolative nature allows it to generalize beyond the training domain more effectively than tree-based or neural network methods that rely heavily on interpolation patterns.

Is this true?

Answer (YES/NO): YES